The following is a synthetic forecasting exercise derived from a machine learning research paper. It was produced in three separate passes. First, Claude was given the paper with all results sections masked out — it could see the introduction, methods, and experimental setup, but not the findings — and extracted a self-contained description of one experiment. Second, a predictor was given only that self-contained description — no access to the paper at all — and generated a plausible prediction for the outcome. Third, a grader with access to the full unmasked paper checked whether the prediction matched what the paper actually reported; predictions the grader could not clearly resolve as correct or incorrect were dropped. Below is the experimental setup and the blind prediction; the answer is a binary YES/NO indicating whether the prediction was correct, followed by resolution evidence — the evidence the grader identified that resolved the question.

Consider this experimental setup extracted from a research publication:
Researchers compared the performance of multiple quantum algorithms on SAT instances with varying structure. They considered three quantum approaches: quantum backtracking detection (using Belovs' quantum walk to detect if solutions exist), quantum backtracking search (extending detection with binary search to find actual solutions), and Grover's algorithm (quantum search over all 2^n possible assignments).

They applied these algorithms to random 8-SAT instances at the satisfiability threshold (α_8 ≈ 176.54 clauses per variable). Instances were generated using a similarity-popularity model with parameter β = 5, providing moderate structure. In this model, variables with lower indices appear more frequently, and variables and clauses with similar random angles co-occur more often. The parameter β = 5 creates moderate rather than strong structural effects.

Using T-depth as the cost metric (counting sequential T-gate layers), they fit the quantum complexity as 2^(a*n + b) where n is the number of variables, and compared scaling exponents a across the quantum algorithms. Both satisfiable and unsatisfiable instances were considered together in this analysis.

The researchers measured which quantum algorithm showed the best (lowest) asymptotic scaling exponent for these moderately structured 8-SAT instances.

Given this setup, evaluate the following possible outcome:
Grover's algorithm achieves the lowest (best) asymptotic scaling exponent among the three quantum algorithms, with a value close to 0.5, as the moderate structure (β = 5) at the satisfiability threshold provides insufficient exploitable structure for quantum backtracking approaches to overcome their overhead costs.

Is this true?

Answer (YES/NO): NO